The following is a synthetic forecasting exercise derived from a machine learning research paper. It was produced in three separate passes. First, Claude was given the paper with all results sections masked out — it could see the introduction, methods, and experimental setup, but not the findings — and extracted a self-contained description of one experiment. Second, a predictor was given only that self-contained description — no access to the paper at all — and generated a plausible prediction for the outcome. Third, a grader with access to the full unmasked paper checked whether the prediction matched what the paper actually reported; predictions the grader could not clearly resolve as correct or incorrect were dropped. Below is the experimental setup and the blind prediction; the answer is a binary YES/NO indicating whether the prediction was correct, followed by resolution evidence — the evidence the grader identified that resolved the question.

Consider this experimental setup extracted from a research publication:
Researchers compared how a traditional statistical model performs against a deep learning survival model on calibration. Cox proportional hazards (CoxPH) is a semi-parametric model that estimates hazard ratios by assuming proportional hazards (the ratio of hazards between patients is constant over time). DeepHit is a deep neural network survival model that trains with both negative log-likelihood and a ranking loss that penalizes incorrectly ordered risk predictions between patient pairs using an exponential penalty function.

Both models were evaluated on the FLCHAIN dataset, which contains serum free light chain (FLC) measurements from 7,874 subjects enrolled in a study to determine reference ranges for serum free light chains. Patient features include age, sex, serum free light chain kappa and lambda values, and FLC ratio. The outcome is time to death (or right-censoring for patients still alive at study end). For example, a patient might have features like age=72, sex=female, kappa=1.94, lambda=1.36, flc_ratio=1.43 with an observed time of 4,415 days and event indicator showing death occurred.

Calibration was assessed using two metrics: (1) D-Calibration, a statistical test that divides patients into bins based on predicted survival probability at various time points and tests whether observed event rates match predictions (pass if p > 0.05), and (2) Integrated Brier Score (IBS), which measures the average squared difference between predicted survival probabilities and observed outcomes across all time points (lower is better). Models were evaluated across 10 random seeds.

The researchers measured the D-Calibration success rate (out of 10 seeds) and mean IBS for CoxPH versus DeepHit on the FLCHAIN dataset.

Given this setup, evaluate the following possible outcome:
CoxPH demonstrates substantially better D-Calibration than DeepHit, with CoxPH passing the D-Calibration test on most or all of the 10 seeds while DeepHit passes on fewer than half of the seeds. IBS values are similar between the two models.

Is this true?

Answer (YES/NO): NO